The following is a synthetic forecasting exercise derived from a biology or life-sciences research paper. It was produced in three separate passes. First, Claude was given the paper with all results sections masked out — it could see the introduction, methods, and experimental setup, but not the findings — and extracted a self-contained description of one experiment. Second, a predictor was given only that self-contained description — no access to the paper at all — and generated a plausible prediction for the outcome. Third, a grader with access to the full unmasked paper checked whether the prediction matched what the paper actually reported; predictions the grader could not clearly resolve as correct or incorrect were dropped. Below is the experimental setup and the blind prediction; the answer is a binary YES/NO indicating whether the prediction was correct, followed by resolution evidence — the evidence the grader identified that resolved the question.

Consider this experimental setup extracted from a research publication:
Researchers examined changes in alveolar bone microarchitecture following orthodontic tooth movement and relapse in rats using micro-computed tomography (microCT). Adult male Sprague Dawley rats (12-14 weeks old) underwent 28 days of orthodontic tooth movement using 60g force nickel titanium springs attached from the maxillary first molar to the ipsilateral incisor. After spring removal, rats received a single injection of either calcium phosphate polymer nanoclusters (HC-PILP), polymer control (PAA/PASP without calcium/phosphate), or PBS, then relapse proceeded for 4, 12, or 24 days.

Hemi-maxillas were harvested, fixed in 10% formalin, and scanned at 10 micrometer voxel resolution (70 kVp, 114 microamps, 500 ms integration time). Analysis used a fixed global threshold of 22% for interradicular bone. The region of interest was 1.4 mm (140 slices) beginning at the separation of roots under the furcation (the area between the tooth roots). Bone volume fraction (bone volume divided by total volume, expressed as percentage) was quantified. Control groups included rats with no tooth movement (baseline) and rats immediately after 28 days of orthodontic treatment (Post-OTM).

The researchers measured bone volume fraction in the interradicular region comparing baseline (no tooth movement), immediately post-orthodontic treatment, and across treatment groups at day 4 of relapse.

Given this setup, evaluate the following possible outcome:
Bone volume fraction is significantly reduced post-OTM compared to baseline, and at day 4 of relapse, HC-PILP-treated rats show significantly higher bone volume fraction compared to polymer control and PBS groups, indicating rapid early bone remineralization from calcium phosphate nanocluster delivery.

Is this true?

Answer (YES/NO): NO